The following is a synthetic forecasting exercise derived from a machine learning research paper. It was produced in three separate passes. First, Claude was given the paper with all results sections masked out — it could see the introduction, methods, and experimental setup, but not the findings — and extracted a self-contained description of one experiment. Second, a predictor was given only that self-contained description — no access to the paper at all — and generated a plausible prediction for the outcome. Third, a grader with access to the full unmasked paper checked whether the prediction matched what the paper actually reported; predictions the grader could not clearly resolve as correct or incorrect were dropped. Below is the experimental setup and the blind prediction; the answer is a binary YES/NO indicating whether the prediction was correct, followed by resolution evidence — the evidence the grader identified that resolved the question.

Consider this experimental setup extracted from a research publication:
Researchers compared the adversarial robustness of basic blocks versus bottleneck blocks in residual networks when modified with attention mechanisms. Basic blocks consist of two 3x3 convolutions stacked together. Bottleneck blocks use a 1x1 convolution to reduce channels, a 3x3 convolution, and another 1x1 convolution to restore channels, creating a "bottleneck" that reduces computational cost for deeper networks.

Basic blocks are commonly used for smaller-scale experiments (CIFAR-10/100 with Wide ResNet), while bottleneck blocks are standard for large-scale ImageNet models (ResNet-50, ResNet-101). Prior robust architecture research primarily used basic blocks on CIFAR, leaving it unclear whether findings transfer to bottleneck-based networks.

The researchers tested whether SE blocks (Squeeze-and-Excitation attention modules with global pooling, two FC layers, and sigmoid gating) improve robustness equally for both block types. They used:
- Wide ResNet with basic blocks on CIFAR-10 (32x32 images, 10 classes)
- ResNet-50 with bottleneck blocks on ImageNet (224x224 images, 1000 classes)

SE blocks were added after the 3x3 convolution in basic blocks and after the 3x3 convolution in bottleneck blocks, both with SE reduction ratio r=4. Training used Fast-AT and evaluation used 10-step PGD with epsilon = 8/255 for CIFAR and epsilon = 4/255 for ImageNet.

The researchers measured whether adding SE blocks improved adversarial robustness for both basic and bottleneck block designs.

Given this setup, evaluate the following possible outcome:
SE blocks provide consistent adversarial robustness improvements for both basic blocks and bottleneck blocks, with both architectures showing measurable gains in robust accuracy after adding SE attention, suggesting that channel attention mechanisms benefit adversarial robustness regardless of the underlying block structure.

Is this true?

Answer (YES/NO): YES